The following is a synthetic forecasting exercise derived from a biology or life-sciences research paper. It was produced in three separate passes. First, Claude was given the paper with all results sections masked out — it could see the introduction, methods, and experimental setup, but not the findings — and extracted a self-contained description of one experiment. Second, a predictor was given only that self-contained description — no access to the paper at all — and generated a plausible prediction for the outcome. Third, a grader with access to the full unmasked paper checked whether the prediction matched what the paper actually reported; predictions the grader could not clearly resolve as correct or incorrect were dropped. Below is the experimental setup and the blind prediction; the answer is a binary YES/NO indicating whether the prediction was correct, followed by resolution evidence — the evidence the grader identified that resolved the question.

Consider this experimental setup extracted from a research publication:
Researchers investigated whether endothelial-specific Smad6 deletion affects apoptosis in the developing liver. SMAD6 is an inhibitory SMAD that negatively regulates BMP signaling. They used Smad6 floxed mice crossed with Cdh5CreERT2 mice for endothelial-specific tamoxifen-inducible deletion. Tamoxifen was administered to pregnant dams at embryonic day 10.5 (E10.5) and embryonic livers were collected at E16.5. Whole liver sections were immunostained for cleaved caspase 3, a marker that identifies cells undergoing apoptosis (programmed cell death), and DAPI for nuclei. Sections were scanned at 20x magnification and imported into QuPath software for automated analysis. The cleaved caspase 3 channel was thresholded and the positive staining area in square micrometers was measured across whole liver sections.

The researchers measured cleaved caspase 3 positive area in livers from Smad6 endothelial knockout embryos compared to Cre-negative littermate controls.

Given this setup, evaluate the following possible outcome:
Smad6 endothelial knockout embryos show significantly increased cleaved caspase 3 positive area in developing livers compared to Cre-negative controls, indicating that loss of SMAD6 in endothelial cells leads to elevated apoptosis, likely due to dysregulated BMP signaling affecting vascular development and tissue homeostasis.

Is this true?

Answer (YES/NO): YES